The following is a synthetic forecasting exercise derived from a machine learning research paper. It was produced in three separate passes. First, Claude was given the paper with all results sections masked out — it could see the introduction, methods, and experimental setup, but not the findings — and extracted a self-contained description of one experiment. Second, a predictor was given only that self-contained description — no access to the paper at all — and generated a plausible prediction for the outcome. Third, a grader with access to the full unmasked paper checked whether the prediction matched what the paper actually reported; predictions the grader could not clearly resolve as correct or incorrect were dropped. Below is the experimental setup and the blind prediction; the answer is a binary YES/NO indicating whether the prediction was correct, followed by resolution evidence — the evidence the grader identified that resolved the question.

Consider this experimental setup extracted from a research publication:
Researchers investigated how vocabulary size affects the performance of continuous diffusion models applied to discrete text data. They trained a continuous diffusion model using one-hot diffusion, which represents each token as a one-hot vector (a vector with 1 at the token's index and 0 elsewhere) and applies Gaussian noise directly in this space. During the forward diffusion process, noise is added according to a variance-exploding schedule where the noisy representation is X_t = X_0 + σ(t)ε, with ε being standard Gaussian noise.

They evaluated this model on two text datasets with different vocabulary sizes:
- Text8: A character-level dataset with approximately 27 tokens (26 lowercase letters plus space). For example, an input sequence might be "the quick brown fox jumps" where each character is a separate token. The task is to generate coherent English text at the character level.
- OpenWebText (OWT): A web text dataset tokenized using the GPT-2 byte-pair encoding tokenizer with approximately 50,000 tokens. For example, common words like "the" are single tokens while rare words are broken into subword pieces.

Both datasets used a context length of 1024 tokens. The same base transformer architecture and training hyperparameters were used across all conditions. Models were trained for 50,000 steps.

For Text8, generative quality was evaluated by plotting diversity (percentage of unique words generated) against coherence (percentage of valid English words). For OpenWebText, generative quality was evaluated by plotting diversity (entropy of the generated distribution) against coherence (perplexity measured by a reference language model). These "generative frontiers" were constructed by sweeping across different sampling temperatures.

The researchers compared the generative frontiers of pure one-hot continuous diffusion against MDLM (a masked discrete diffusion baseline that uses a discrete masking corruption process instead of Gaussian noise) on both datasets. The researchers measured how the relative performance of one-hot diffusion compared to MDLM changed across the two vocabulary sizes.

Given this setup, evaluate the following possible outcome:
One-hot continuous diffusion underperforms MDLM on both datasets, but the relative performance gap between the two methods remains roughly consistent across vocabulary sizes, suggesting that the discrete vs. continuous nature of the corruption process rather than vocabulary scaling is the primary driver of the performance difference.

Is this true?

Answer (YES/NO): NO